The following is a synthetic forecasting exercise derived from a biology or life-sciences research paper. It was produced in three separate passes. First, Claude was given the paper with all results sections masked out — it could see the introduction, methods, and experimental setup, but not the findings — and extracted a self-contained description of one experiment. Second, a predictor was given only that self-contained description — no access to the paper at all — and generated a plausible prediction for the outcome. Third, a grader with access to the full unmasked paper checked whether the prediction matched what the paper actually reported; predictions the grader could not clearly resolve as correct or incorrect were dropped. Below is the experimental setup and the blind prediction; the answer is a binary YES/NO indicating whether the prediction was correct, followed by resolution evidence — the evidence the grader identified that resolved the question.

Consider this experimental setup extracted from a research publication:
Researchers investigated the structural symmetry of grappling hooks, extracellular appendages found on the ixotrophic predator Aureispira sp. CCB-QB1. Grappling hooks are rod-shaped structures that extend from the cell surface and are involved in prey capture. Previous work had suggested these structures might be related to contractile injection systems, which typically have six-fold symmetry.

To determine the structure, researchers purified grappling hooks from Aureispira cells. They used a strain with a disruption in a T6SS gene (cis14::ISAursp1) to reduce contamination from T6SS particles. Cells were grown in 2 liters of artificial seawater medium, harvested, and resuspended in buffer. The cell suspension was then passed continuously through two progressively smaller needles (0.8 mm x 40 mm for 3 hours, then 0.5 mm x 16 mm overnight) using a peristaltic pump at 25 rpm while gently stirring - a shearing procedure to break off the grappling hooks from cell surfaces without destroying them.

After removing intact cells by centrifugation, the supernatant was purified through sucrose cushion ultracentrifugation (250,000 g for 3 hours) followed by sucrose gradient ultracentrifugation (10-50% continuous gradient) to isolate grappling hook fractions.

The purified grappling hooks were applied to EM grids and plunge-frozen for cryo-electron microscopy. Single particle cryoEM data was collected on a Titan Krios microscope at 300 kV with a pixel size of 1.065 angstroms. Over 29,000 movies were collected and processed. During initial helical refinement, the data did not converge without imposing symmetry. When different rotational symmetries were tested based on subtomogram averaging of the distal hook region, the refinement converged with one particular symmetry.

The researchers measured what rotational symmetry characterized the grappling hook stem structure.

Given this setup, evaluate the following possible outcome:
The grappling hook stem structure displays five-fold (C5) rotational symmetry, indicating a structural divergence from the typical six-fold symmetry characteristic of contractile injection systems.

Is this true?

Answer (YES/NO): NO